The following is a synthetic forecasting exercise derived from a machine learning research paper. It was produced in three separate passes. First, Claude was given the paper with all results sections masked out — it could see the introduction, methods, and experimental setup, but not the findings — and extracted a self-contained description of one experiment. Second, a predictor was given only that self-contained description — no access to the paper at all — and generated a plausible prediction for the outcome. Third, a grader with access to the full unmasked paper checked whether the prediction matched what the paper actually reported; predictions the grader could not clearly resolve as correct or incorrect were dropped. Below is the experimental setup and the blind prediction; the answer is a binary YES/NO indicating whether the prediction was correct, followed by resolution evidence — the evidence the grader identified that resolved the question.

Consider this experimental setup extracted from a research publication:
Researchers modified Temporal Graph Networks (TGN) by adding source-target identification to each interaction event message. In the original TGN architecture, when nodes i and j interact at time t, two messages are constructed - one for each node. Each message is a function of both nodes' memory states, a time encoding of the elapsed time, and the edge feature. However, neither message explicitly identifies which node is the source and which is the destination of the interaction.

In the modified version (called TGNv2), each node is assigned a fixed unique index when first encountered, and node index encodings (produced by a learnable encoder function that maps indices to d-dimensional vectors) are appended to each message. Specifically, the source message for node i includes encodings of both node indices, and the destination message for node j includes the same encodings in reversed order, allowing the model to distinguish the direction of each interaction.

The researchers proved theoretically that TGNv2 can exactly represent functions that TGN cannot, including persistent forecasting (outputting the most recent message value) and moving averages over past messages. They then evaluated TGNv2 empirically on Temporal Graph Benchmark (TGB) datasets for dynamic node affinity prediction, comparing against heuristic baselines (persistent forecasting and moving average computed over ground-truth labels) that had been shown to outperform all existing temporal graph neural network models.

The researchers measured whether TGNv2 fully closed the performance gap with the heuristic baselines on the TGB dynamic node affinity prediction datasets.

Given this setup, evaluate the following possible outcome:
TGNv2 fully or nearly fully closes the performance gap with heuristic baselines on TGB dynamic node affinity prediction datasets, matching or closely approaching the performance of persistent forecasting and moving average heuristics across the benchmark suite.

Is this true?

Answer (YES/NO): NO